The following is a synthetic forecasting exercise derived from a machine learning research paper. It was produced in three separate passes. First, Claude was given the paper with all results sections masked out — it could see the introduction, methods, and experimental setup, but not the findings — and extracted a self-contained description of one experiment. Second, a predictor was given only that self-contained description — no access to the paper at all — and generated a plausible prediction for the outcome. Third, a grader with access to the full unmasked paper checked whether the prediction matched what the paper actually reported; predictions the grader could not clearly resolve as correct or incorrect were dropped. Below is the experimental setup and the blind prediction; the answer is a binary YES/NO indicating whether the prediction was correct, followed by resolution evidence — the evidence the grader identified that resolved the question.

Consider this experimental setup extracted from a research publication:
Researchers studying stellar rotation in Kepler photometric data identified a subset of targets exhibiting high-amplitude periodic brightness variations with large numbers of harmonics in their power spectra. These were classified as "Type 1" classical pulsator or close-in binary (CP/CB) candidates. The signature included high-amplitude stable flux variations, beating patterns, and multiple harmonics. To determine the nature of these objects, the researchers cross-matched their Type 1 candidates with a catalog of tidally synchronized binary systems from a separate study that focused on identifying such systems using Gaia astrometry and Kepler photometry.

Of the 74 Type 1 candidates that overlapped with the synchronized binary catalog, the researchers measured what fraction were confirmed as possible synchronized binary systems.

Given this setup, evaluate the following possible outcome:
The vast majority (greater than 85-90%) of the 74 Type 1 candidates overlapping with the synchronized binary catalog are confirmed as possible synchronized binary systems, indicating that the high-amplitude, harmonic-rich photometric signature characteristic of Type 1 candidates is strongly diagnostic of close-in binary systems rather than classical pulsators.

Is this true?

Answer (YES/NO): NO